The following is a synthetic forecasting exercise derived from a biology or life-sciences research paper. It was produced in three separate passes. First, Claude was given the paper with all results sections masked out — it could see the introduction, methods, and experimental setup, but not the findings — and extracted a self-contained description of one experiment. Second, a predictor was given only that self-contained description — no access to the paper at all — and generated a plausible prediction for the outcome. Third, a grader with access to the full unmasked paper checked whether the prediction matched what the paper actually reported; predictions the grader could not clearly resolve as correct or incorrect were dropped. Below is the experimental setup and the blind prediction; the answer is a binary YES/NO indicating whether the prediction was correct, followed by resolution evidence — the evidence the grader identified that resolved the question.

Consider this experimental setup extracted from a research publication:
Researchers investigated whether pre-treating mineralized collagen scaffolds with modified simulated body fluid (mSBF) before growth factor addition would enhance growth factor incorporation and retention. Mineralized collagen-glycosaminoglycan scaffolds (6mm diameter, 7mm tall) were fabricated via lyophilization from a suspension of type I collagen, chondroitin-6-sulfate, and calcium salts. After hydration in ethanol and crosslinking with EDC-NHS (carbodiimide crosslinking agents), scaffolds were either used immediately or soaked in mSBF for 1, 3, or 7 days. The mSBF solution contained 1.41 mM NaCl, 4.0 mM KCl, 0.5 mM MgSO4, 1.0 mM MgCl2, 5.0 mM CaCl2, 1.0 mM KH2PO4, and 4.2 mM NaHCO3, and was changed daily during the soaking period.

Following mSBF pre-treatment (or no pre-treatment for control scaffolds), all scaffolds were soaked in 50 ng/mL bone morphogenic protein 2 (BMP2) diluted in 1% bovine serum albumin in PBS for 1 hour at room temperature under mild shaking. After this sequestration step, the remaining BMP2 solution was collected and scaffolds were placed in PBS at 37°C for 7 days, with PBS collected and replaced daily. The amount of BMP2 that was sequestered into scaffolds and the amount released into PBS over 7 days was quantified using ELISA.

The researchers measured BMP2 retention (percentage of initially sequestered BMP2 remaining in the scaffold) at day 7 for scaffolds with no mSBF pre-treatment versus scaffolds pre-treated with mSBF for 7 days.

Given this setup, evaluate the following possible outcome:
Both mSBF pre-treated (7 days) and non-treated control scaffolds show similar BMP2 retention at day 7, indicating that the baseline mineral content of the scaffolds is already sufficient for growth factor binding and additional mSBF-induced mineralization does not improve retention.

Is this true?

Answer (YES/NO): NO